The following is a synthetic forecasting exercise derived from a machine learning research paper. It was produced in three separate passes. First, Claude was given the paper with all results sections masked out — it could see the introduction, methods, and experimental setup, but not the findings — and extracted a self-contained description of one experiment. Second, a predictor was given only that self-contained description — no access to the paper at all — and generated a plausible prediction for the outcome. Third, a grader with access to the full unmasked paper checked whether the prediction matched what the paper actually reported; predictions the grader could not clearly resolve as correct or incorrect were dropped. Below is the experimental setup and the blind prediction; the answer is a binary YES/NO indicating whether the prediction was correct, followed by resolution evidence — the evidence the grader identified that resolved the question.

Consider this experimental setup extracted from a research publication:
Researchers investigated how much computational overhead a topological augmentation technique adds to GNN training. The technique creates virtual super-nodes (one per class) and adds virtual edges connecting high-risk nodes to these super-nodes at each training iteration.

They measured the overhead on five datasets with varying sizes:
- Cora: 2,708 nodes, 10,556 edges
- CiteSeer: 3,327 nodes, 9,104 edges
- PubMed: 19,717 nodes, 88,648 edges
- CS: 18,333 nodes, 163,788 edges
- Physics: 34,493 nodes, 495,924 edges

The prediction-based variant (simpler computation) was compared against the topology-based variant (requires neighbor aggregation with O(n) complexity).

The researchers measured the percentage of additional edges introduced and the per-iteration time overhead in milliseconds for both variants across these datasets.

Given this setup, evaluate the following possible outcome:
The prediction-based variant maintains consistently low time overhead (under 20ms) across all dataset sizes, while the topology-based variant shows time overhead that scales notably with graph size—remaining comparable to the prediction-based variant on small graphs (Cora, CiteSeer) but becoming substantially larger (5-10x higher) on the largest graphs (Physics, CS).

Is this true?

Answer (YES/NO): NO